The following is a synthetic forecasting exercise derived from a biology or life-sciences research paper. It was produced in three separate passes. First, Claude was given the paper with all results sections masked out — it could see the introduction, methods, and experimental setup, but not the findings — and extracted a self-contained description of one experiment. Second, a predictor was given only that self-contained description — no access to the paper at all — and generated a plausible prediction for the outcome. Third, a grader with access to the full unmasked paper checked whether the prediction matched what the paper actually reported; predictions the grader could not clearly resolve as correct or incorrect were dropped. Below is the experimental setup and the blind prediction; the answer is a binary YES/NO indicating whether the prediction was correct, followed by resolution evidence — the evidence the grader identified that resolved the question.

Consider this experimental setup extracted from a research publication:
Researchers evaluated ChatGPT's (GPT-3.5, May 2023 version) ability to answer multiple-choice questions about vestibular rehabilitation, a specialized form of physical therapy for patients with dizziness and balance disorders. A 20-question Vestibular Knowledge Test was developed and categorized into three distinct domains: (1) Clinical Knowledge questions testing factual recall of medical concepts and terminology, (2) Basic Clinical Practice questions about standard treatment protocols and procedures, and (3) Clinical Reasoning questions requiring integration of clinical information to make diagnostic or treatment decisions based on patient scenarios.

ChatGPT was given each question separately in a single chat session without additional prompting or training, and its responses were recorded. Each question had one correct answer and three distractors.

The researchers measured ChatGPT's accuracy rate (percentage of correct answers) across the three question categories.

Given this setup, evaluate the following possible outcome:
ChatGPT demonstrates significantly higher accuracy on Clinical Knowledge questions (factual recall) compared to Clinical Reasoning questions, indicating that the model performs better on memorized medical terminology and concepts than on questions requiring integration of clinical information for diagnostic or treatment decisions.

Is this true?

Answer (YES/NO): YES